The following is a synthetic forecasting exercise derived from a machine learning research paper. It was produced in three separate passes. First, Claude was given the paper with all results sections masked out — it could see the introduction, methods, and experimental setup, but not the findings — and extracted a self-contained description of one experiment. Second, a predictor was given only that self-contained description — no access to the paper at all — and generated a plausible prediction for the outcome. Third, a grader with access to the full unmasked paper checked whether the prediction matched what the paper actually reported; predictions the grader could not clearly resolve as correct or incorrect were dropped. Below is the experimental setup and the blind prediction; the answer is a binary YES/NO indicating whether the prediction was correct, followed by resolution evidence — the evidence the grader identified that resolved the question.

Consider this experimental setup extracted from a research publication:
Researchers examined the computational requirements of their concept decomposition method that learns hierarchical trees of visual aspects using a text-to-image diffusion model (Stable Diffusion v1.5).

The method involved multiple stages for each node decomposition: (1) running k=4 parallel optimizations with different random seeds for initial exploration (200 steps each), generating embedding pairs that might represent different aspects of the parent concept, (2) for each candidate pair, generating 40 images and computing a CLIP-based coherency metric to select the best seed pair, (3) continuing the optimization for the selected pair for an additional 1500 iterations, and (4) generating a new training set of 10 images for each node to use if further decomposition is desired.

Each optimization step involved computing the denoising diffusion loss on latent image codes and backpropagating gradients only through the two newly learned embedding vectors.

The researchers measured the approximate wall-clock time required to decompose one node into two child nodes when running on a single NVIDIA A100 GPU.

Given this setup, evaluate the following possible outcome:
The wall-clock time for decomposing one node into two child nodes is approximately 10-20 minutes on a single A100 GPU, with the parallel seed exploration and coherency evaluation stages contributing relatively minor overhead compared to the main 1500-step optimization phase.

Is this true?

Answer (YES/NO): NO